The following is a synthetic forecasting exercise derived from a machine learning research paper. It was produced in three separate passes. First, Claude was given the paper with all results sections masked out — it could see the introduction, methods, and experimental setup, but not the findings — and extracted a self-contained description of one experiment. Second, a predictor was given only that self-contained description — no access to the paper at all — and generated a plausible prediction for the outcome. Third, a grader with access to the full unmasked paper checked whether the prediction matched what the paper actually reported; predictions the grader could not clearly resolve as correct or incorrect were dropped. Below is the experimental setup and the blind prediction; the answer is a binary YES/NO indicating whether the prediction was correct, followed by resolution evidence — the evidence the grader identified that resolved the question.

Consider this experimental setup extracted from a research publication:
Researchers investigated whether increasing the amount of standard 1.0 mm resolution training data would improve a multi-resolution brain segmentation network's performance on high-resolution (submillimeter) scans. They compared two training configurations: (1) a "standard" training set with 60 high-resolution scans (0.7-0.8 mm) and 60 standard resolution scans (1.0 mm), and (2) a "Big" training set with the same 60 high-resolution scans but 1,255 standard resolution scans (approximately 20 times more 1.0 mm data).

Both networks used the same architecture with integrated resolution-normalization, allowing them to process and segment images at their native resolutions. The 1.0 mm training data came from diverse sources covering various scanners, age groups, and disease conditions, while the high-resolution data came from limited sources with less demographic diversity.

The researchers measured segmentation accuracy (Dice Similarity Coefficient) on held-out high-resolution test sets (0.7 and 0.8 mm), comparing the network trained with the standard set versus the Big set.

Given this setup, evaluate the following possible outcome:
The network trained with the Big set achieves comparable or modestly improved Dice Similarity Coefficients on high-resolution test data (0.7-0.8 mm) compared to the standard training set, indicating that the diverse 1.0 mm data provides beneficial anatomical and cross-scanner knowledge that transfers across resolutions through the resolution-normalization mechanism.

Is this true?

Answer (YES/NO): NO